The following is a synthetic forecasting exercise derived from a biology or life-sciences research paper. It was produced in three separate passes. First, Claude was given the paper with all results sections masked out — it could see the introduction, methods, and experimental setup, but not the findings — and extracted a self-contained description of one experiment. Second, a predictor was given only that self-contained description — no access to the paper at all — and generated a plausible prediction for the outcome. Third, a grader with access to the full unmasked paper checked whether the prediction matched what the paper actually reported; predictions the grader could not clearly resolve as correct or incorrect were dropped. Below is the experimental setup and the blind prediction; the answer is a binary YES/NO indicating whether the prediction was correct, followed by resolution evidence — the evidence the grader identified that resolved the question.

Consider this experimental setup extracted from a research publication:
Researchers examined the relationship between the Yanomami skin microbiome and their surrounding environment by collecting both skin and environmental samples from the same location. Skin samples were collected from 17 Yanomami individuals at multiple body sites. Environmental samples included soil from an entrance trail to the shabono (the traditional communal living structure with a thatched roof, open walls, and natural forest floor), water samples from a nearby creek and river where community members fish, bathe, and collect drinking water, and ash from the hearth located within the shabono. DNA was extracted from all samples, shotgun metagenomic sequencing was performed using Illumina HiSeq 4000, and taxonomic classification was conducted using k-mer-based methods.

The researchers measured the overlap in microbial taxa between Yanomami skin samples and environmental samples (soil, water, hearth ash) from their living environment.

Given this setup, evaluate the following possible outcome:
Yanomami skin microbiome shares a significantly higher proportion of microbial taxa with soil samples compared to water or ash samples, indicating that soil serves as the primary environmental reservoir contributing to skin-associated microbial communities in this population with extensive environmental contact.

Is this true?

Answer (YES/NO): NO